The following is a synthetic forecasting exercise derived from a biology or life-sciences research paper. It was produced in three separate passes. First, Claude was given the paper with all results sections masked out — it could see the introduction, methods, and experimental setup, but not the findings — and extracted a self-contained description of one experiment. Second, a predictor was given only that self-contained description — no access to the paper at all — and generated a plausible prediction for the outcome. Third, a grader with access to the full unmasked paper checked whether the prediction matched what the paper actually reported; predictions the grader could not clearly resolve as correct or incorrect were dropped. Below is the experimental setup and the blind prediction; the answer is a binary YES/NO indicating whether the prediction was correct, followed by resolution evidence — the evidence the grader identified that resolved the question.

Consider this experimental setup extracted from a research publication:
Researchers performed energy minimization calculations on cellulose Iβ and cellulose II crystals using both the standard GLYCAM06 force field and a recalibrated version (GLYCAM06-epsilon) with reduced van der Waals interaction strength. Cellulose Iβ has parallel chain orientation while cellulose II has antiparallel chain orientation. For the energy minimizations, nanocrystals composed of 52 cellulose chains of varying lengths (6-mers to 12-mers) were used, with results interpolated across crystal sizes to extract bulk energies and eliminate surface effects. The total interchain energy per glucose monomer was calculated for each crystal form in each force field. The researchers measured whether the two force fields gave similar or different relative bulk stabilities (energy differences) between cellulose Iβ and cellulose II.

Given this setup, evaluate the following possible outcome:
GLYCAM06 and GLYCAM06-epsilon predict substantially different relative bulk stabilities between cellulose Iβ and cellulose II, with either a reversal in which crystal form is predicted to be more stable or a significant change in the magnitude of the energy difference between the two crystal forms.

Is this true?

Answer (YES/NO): NO